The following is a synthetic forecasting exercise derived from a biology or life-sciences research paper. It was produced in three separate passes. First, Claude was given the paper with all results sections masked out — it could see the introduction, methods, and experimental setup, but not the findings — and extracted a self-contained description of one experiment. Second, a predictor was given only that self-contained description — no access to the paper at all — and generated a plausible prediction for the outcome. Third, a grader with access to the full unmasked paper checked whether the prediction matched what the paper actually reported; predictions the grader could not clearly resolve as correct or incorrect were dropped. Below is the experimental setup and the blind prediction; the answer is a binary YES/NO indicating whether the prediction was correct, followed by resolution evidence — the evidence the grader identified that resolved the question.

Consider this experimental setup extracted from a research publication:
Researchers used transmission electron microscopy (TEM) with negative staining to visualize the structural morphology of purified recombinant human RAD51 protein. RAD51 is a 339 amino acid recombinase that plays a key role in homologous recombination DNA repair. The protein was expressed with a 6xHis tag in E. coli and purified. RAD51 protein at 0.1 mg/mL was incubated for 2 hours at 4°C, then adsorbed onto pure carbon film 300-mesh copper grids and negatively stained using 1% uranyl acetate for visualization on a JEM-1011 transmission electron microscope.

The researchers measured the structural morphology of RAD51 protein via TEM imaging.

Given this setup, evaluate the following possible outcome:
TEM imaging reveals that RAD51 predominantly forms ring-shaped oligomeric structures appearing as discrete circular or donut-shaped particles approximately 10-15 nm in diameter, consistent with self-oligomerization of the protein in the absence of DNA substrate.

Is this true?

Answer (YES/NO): NO